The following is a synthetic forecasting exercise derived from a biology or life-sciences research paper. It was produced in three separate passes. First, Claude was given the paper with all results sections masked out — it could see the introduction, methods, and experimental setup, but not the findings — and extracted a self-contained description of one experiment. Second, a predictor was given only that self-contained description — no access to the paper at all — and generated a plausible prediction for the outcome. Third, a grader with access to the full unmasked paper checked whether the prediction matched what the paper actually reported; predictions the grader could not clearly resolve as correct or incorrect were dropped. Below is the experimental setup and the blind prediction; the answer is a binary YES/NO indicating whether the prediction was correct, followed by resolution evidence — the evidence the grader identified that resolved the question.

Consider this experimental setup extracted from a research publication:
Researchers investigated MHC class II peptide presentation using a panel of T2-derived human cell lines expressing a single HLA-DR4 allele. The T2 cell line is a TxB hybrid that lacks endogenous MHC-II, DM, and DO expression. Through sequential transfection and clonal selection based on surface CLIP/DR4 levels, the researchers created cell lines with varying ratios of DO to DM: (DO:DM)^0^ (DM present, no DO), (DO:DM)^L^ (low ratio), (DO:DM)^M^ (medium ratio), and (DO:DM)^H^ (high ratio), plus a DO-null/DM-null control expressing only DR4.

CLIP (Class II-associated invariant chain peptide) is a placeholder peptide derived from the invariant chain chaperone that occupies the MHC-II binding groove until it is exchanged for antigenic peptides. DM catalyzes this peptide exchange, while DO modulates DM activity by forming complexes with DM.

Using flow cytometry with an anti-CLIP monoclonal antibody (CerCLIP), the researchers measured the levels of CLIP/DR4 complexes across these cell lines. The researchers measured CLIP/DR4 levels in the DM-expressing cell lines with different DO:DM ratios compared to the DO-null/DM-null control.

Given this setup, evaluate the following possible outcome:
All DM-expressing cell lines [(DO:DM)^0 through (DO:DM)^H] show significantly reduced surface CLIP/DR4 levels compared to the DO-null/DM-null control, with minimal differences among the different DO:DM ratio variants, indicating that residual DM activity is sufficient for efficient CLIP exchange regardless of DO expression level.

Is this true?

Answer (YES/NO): NO